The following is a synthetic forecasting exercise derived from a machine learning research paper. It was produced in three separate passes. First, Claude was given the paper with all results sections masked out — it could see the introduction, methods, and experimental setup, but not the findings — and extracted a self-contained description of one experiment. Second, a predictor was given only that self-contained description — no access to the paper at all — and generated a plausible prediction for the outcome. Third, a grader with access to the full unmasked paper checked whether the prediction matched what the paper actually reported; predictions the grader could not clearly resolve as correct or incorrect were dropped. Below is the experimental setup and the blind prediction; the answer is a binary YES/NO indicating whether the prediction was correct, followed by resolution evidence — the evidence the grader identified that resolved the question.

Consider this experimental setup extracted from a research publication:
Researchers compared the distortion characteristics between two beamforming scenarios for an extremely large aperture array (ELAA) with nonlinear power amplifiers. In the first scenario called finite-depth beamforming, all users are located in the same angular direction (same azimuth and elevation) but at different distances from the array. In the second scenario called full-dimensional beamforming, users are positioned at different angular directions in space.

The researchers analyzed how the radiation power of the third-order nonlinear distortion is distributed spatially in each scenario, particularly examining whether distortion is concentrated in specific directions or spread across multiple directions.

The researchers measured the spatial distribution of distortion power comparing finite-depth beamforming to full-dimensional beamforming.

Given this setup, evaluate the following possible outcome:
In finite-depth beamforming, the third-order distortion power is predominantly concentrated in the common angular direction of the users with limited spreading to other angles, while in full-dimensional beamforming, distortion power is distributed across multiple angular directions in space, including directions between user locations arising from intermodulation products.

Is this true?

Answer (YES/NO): YES